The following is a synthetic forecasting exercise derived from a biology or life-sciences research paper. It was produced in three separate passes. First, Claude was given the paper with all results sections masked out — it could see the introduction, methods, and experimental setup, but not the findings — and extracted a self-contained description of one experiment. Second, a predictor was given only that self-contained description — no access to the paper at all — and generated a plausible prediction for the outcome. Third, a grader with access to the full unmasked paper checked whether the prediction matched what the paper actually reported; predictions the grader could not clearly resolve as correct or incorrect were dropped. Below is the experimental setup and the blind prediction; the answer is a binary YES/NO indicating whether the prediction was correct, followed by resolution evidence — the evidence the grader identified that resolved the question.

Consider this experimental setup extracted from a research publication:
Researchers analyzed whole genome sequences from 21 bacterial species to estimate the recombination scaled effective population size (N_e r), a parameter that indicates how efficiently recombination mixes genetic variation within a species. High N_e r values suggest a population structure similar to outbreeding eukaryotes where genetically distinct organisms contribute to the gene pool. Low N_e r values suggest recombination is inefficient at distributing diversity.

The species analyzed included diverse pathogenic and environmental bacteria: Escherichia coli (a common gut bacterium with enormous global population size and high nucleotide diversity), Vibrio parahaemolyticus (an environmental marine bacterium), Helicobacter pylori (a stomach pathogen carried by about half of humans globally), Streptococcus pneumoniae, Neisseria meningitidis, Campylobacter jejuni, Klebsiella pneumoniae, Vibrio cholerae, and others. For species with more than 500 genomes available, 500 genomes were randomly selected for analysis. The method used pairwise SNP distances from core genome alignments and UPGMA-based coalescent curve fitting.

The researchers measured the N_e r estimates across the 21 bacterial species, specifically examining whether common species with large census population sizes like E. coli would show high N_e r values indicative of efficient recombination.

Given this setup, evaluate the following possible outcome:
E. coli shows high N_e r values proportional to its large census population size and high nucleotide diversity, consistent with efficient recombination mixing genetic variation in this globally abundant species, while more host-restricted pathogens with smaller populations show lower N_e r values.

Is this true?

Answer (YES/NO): NO